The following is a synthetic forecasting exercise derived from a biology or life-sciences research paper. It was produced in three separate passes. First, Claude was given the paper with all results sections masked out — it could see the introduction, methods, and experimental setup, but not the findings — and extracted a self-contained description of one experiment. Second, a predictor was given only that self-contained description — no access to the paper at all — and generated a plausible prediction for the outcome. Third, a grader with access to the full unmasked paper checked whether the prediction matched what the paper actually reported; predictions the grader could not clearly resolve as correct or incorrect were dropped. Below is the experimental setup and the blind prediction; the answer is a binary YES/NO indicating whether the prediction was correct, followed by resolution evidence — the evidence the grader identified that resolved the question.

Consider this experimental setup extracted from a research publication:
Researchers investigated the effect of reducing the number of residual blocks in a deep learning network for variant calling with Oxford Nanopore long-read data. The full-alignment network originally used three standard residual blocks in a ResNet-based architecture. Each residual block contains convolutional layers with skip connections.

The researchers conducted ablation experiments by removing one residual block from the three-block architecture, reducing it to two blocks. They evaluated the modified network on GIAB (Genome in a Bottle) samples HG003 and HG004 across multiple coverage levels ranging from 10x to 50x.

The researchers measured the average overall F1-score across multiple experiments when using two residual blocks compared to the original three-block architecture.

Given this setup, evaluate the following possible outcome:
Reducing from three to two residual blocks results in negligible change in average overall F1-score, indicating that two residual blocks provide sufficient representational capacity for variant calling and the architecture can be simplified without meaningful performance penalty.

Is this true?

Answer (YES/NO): NO